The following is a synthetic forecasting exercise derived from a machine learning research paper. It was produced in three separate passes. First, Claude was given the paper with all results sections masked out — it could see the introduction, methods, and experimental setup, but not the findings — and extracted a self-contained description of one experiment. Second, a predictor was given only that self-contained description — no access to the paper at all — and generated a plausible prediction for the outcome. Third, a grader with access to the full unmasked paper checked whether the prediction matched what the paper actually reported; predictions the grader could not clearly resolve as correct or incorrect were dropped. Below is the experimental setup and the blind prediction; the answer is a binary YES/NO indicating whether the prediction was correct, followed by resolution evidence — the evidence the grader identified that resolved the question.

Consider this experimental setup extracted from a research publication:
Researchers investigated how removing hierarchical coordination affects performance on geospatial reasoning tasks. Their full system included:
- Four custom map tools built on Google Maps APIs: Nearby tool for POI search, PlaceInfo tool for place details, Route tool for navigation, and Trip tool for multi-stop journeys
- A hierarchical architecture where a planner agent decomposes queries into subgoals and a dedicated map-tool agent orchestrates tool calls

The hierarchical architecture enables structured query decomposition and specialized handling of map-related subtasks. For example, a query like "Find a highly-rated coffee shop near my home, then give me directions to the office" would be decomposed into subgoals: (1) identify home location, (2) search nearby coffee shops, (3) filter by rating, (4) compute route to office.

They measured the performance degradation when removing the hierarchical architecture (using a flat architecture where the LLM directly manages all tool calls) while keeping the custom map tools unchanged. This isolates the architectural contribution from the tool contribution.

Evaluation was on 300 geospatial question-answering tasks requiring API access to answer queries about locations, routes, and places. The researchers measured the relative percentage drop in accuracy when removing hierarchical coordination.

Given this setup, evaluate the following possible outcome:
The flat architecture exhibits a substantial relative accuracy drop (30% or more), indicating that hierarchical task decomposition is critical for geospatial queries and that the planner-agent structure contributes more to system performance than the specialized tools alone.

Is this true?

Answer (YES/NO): NO